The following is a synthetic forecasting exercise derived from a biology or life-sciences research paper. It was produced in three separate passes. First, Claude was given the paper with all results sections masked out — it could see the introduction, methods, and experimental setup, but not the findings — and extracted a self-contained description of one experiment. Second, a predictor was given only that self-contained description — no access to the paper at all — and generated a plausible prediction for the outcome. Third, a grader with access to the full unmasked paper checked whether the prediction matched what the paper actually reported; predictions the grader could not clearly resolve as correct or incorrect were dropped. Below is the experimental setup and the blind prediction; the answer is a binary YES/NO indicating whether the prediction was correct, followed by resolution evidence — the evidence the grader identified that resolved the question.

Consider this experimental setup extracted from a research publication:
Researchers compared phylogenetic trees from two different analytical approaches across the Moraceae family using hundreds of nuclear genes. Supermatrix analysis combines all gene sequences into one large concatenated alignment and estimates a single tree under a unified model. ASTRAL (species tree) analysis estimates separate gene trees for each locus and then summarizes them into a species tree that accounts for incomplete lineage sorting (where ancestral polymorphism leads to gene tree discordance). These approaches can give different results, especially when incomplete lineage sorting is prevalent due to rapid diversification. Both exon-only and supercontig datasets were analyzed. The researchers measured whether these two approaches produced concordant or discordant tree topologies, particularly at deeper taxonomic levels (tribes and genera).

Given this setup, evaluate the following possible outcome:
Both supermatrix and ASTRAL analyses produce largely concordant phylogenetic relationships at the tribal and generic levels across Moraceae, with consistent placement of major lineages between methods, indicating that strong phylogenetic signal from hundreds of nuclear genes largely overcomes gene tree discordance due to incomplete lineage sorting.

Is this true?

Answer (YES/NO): YES